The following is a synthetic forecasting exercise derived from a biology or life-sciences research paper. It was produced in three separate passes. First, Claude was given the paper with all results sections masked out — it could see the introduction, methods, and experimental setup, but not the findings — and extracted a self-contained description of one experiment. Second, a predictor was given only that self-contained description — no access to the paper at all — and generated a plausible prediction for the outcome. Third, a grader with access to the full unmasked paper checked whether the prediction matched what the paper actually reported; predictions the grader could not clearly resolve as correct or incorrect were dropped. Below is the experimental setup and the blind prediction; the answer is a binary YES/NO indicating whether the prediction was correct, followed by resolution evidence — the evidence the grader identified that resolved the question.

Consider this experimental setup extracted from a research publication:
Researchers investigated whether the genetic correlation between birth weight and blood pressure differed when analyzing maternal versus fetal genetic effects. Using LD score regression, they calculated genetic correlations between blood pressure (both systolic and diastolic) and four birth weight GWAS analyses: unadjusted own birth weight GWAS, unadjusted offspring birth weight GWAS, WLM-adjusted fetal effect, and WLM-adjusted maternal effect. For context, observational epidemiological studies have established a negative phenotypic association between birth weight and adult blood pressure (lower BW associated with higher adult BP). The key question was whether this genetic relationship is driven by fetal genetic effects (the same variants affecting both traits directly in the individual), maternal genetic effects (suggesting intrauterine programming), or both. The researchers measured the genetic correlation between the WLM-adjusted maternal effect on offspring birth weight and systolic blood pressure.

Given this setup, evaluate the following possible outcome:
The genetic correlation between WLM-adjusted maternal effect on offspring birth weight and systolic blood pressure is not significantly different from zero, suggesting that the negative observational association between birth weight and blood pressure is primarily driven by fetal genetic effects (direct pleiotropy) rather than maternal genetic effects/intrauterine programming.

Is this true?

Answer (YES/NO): NO